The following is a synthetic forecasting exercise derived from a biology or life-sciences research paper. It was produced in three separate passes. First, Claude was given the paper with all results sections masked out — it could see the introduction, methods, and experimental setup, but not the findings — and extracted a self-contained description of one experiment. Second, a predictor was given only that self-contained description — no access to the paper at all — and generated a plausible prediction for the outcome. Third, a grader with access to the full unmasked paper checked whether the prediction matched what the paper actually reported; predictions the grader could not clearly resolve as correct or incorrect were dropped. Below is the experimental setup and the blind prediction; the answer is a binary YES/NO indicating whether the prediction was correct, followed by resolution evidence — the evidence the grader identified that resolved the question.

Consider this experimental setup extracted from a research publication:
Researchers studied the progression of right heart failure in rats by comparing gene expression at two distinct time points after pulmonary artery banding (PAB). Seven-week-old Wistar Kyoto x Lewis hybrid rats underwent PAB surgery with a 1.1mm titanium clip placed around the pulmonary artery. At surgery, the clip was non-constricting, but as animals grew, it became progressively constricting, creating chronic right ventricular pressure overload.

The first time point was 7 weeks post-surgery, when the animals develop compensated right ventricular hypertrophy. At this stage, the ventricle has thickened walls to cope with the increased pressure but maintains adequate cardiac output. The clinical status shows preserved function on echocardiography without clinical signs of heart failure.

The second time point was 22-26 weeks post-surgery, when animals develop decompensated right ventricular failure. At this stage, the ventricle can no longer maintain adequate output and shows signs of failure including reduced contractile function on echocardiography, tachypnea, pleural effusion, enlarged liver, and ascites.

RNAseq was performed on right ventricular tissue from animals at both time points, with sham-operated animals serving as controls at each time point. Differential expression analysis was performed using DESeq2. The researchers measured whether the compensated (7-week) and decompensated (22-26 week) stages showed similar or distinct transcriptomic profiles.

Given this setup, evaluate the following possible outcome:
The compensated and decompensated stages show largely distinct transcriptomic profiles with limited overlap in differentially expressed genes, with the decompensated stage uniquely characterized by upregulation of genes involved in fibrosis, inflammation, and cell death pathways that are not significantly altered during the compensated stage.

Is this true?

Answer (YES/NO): NO